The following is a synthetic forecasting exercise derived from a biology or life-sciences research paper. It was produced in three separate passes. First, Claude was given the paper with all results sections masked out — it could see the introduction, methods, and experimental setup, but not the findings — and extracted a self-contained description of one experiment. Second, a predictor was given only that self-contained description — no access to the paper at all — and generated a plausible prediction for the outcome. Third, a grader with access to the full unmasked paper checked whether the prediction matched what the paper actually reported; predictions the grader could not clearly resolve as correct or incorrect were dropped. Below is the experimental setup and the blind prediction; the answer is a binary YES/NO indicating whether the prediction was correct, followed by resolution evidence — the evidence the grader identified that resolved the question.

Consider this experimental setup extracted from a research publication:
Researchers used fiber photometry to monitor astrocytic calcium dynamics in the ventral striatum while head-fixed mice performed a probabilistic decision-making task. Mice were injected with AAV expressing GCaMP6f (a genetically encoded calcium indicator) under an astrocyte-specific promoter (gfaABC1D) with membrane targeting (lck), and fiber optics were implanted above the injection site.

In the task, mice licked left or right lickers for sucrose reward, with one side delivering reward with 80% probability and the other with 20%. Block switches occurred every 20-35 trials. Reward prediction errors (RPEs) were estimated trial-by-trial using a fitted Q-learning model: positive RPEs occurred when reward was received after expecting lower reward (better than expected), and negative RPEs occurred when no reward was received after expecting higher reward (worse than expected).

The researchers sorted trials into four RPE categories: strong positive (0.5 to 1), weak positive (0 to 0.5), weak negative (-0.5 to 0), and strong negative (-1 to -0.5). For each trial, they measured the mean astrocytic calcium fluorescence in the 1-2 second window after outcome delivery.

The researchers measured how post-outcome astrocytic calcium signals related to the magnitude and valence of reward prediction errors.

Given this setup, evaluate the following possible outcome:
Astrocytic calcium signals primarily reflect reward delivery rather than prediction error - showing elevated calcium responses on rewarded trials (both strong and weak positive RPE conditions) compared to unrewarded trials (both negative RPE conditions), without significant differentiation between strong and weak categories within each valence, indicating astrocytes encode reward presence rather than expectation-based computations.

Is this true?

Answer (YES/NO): NO